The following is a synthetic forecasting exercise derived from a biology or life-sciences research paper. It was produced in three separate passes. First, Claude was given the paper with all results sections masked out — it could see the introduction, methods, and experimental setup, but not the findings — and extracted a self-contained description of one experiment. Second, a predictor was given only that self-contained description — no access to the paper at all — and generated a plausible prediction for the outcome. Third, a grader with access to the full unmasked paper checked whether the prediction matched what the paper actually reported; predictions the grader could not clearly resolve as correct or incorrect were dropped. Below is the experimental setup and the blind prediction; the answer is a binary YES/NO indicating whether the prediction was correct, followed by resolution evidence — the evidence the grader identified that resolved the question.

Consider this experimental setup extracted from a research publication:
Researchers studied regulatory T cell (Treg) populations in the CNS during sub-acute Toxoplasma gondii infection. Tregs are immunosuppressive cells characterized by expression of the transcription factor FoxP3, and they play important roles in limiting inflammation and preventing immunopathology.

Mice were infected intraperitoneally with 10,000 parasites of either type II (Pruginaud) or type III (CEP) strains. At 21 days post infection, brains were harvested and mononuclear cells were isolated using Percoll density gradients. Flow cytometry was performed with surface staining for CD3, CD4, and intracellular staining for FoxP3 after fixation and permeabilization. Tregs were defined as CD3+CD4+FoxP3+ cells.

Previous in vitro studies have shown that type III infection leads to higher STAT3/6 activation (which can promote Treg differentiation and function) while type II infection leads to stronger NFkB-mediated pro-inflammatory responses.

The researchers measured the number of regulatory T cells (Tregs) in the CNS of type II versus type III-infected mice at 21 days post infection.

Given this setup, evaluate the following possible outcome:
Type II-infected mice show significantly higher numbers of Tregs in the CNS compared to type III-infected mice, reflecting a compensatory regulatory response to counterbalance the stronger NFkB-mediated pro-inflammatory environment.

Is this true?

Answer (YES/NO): YES